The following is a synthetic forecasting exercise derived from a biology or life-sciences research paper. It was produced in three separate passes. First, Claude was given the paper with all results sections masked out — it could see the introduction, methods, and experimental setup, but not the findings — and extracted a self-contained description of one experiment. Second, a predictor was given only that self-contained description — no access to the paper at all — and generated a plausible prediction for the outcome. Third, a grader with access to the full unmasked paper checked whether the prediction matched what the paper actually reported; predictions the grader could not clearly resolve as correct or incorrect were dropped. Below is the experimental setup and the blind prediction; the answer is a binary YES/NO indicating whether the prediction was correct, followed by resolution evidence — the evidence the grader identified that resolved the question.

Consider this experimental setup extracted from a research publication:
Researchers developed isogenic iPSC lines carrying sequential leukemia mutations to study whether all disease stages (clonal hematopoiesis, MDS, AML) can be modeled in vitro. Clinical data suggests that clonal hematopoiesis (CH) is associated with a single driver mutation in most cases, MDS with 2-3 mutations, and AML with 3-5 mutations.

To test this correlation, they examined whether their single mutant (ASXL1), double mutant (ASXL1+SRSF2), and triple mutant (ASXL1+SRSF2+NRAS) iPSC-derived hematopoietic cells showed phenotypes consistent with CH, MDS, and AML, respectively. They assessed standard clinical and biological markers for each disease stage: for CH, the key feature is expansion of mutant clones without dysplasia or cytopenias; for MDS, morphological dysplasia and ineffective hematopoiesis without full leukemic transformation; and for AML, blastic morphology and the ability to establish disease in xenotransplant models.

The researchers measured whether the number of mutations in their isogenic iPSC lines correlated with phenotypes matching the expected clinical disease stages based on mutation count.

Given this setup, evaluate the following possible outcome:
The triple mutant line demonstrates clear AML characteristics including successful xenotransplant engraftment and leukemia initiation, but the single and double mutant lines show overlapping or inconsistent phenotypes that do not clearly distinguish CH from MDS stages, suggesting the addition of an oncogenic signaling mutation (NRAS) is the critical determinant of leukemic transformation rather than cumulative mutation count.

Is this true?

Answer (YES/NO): NO